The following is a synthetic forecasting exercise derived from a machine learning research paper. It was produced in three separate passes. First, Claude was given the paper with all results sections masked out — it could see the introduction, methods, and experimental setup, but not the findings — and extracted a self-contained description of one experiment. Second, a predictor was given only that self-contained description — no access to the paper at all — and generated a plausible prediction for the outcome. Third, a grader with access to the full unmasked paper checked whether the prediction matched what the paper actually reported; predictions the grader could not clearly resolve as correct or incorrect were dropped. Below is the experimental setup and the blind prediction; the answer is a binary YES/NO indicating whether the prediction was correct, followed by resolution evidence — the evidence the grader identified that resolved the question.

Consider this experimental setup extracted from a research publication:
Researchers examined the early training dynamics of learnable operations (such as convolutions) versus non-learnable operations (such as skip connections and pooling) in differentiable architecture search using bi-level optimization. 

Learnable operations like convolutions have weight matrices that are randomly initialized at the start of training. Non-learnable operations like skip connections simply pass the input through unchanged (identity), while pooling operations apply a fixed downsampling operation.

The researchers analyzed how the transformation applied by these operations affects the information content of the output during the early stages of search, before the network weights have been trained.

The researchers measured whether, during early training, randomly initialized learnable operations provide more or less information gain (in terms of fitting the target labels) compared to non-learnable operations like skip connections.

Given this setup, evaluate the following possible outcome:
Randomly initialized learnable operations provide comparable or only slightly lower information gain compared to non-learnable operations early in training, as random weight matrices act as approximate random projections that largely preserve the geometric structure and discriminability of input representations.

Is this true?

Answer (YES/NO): NO